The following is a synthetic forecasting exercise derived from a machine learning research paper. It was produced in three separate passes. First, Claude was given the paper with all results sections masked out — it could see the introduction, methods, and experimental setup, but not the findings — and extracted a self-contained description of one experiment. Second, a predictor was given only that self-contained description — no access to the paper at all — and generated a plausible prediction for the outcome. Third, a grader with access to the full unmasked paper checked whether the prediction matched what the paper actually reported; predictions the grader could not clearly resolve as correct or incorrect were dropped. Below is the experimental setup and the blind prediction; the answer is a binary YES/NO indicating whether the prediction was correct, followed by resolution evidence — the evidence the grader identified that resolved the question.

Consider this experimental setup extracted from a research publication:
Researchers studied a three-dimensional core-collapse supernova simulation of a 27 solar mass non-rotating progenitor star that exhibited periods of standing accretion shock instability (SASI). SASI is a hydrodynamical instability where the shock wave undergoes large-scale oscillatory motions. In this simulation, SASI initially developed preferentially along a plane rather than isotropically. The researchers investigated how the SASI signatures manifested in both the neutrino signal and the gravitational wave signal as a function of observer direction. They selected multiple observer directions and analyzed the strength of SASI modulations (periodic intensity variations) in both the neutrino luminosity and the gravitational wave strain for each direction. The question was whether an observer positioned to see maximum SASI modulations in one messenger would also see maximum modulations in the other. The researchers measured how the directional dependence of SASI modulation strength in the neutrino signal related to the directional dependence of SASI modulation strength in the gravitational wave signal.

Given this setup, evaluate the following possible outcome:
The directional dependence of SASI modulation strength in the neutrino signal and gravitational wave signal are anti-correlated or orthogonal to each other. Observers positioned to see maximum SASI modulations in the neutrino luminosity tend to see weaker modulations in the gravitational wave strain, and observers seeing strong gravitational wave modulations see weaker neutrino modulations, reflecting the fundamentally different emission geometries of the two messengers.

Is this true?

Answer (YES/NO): YES